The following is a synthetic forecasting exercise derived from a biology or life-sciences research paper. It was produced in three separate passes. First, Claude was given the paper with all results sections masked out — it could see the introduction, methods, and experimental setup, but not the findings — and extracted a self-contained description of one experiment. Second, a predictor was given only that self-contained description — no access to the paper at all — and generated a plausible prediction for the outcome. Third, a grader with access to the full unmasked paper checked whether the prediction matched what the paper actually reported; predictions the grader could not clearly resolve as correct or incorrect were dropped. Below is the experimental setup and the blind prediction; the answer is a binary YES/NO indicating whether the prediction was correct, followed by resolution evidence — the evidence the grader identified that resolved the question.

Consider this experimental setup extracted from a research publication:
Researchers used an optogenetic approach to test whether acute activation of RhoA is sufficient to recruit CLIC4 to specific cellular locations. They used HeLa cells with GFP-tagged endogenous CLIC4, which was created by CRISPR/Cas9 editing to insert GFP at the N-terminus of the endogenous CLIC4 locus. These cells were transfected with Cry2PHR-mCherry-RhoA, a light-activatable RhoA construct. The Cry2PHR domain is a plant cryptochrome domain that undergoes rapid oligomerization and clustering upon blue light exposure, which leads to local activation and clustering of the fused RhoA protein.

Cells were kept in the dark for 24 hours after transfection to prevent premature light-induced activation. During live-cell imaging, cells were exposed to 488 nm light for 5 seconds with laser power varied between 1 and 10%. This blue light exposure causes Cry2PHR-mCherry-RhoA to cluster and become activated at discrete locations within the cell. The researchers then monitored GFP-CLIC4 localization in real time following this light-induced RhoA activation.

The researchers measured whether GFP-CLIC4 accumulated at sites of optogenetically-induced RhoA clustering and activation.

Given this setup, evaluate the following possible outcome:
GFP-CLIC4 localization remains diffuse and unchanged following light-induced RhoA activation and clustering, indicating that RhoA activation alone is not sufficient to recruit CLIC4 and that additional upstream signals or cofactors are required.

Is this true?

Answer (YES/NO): NO